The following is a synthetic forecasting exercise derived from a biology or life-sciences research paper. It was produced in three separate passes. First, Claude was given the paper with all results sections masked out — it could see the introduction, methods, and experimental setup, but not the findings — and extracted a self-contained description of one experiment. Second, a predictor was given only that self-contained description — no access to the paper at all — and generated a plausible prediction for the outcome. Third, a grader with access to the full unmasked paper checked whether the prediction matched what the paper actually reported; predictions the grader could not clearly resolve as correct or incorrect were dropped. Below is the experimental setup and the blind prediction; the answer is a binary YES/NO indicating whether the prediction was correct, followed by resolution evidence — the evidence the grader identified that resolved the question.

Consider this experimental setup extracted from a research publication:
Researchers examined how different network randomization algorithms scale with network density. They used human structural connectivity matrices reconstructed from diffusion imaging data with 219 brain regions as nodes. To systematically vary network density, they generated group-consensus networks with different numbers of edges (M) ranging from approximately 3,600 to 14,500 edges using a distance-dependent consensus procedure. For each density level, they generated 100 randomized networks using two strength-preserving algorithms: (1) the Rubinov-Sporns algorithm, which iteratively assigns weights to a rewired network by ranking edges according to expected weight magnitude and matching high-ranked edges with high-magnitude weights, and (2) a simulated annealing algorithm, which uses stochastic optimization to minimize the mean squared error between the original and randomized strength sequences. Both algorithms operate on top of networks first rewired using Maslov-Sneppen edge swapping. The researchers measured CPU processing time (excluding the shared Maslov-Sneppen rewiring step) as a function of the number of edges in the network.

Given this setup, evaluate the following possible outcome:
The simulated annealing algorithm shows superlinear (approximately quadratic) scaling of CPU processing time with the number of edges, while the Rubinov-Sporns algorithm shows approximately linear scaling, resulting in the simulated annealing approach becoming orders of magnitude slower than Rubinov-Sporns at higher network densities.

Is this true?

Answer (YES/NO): NO